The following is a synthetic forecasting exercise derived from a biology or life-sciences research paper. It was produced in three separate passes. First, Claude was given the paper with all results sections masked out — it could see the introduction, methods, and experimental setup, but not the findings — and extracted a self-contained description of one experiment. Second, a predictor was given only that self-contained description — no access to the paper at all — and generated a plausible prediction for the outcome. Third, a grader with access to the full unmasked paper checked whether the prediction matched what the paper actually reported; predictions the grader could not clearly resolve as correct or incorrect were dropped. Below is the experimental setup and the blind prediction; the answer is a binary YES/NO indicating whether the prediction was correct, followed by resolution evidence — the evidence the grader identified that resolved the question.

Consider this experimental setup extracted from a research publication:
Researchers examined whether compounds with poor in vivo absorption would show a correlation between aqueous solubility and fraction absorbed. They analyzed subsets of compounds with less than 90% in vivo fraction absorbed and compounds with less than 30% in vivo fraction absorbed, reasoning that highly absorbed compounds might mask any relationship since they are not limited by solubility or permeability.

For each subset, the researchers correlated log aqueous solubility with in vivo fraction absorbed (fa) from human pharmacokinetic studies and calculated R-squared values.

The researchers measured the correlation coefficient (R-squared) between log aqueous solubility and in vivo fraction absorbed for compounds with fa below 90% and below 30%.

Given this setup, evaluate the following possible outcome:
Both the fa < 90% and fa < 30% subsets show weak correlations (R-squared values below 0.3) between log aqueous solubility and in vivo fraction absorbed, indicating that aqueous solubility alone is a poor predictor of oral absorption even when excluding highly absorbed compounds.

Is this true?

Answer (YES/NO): YES